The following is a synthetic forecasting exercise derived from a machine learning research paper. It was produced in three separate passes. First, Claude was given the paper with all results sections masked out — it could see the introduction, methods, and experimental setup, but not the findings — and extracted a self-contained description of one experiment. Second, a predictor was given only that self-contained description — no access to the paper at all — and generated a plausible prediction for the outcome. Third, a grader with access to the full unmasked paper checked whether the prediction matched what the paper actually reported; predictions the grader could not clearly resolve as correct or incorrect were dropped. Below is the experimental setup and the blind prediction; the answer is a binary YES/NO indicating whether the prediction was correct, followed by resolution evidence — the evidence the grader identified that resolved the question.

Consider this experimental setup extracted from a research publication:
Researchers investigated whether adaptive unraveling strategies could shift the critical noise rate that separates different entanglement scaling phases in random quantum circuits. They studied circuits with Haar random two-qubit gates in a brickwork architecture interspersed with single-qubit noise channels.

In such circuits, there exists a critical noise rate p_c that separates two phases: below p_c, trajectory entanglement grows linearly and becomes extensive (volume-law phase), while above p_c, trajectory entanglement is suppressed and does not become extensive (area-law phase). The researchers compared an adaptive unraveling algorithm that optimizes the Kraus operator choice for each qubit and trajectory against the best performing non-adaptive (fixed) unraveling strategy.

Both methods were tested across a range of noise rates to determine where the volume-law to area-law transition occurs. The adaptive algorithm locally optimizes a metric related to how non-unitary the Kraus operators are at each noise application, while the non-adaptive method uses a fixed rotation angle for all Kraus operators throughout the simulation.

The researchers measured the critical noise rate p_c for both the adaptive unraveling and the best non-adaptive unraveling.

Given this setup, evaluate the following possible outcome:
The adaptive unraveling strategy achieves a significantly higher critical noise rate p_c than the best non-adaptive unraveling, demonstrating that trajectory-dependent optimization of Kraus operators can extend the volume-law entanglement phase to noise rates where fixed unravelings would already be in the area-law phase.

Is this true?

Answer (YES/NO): NO